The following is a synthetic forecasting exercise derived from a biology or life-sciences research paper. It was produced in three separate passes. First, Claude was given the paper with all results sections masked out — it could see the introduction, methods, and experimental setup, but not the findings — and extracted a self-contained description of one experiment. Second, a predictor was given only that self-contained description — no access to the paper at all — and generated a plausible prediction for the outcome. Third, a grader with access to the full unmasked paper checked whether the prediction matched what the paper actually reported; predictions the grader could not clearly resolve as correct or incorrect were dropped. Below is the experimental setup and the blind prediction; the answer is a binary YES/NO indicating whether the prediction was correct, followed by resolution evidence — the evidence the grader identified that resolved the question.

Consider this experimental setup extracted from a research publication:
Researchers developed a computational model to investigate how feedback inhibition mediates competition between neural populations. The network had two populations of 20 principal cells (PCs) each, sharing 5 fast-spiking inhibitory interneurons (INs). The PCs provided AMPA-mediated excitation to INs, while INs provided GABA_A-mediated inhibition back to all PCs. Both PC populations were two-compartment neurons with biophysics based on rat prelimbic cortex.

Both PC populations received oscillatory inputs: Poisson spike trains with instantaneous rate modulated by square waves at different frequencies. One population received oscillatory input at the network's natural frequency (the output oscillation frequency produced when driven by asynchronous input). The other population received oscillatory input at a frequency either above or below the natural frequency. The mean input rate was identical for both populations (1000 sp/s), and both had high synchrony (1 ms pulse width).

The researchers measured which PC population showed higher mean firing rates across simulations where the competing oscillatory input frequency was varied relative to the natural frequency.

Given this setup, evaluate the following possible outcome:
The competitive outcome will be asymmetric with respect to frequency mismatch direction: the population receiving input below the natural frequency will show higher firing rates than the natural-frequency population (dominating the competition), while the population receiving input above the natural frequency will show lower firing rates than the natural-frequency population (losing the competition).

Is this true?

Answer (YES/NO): NO